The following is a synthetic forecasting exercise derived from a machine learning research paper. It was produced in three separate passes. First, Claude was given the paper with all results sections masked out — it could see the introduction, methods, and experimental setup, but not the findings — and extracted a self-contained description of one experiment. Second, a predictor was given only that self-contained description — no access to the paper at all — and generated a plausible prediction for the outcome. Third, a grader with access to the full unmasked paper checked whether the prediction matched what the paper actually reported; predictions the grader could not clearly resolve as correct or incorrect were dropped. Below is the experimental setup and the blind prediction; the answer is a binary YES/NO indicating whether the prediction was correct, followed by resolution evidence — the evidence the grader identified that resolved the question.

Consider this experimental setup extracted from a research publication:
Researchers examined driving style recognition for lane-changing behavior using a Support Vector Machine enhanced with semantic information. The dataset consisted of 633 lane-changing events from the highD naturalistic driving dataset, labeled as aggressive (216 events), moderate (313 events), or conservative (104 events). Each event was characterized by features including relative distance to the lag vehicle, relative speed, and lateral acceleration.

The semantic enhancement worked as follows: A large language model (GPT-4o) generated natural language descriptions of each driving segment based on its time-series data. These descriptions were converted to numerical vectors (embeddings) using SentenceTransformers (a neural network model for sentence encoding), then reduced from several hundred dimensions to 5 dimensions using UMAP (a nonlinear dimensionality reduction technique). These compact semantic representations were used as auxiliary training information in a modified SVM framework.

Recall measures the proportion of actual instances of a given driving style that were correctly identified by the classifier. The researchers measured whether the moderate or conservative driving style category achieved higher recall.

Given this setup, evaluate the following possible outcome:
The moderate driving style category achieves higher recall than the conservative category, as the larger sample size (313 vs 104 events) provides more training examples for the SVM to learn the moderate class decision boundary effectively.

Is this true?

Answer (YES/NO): YES